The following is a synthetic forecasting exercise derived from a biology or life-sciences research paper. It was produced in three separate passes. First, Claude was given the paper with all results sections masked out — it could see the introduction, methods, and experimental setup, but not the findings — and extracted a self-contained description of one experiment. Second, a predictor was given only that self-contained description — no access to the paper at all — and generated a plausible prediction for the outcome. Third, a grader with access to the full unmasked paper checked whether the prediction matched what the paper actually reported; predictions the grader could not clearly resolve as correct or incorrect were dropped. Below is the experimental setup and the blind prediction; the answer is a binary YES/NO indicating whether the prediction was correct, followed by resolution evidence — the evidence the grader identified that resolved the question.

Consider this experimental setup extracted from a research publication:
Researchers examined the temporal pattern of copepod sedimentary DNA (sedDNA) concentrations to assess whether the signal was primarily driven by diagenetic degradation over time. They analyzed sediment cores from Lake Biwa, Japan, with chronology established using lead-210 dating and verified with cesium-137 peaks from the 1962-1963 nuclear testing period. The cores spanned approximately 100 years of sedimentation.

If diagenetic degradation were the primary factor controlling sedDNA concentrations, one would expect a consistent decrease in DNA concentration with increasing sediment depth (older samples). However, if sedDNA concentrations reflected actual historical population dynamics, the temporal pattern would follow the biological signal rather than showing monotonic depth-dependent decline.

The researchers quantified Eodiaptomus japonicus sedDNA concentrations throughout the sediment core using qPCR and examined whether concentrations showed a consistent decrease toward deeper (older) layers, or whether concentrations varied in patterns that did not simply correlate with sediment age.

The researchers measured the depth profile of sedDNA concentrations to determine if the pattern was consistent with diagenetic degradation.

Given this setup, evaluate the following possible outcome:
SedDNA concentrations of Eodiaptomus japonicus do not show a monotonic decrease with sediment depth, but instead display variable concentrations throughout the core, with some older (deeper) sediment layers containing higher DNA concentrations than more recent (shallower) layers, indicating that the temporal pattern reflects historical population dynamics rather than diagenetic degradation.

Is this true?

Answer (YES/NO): YES